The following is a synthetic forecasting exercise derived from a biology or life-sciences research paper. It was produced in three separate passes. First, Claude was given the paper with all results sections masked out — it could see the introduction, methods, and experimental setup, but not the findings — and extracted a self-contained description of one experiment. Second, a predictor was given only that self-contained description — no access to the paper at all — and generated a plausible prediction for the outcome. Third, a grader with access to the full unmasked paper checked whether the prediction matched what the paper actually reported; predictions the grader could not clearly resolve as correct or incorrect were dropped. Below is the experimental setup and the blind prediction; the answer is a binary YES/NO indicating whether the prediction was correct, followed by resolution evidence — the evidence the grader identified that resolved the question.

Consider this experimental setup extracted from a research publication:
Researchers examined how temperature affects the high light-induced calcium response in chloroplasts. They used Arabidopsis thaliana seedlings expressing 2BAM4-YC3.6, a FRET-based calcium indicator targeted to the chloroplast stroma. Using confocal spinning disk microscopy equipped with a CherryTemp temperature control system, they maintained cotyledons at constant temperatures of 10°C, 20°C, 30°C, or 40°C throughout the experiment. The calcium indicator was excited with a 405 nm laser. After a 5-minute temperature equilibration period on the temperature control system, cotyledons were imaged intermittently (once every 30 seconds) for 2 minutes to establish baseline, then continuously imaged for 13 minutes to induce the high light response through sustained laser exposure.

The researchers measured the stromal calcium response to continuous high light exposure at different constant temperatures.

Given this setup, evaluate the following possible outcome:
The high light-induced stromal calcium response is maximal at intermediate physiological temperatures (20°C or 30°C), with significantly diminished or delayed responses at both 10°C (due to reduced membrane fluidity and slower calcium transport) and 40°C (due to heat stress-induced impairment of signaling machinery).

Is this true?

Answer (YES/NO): NO